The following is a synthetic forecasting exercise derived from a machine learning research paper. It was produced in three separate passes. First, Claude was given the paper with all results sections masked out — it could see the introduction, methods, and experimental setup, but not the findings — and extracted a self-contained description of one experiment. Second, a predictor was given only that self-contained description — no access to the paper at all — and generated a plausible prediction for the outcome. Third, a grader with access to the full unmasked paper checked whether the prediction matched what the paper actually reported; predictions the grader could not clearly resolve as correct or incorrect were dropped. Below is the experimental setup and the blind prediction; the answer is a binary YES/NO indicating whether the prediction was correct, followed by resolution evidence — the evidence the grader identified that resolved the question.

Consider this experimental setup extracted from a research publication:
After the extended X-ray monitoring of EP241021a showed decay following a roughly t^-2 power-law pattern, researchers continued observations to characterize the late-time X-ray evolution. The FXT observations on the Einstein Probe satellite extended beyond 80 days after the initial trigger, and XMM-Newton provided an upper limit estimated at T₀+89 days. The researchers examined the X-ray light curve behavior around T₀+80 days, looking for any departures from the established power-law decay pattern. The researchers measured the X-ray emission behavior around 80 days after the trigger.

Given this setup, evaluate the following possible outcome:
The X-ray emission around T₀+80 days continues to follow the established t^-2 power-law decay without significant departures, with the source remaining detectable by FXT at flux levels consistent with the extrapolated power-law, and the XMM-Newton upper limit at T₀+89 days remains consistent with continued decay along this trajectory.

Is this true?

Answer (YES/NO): NO